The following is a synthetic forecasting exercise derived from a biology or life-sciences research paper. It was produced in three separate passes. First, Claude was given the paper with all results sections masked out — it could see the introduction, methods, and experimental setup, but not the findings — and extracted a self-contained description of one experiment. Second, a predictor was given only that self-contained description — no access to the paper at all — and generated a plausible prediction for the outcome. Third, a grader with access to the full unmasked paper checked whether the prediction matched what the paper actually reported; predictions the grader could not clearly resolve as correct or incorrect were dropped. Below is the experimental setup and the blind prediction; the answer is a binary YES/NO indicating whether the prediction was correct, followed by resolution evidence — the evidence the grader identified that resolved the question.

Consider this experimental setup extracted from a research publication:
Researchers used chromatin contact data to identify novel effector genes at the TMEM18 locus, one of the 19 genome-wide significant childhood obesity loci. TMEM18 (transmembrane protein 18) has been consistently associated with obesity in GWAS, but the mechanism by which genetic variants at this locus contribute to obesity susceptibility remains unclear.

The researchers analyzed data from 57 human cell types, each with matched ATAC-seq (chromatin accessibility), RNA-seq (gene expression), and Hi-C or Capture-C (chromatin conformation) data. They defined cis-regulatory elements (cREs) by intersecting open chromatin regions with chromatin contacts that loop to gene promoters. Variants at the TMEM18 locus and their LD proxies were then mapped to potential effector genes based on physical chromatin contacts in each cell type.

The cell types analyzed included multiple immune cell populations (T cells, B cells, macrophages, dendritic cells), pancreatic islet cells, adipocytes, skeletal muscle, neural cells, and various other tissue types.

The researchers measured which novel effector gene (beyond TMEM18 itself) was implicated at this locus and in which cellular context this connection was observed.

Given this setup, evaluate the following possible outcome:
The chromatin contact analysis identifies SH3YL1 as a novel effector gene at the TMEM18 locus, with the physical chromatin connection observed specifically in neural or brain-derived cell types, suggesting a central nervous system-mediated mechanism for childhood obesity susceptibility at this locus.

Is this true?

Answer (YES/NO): NO